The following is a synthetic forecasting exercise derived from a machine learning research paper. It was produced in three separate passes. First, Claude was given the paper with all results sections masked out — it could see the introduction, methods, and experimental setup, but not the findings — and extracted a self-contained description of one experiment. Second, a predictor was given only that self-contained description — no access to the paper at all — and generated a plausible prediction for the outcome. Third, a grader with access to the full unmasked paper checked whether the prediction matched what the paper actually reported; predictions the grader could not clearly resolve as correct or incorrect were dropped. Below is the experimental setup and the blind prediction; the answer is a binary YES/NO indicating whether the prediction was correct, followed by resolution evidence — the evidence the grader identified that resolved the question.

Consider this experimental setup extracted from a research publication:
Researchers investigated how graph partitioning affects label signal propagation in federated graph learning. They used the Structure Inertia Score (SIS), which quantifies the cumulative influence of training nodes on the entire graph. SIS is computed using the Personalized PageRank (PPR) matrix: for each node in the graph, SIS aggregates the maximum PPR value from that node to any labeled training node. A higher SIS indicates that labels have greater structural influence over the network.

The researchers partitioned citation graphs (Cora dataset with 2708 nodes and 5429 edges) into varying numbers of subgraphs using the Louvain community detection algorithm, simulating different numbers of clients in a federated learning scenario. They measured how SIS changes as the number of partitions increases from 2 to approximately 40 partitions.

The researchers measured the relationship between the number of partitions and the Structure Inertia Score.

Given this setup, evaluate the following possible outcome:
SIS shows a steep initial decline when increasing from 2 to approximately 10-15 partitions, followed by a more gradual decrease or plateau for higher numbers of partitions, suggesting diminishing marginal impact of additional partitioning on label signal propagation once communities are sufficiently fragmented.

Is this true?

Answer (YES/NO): NO